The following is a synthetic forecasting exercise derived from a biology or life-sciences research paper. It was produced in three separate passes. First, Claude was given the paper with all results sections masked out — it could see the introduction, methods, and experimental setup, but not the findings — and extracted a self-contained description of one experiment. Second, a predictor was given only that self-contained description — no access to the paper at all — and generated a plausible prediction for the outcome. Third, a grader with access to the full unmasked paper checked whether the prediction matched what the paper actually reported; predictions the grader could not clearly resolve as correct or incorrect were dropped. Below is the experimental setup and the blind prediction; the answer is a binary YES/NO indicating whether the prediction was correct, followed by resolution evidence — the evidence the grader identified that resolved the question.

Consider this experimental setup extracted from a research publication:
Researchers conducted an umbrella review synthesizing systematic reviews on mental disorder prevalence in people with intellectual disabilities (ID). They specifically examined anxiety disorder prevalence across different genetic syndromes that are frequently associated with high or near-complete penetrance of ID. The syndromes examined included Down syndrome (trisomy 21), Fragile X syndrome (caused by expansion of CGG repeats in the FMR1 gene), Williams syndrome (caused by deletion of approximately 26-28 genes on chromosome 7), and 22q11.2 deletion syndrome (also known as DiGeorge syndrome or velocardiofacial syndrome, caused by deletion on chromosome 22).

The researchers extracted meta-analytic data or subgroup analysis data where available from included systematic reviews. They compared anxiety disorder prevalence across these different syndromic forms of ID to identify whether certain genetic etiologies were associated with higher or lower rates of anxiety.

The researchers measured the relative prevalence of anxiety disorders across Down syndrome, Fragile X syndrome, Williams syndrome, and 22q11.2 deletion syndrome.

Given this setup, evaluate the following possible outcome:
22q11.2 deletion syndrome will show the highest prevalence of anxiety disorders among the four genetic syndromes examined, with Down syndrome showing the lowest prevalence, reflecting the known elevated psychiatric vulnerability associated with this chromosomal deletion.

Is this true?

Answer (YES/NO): NO